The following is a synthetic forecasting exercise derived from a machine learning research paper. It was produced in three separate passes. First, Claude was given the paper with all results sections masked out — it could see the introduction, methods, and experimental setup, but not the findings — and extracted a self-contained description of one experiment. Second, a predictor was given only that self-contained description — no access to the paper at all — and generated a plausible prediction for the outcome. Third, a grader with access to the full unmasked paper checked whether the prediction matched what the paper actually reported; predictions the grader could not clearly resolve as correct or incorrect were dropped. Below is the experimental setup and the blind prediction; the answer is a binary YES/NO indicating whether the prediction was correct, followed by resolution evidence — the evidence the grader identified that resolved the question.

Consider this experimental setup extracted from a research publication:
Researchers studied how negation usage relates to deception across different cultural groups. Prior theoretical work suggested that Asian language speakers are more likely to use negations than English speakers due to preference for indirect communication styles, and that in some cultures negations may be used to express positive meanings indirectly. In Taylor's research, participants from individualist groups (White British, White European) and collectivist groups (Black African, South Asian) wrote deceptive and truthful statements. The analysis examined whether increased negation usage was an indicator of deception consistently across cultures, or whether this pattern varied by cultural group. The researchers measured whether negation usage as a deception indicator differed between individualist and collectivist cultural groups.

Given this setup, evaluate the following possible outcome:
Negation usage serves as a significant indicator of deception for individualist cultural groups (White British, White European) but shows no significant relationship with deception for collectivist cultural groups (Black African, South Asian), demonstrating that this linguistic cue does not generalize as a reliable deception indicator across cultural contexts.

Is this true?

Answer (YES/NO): NO